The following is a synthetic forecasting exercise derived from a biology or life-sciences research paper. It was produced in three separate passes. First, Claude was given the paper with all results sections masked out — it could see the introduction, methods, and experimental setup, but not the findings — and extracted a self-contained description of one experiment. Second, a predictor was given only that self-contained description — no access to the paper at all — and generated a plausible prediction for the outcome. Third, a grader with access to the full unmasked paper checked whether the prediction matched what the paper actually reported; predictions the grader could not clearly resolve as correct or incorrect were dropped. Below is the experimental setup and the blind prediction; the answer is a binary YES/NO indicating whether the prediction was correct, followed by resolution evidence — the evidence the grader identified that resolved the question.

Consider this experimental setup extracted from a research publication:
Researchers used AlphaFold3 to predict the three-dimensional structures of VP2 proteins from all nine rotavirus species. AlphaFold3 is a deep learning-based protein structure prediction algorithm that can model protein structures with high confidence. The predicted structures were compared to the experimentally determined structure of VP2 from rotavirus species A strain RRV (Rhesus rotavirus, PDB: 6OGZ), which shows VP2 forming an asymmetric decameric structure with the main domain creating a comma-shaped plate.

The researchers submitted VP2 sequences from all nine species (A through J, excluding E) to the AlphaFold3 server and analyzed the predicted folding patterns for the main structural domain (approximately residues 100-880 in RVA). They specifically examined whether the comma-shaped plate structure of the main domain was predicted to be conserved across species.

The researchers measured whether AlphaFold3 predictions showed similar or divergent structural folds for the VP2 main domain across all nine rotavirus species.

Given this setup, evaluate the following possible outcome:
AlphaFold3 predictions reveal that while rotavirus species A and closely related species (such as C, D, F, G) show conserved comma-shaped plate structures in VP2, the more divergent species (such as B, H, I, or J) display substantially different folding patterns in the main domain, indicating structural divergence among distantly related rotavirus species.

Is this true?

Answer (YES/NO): NO